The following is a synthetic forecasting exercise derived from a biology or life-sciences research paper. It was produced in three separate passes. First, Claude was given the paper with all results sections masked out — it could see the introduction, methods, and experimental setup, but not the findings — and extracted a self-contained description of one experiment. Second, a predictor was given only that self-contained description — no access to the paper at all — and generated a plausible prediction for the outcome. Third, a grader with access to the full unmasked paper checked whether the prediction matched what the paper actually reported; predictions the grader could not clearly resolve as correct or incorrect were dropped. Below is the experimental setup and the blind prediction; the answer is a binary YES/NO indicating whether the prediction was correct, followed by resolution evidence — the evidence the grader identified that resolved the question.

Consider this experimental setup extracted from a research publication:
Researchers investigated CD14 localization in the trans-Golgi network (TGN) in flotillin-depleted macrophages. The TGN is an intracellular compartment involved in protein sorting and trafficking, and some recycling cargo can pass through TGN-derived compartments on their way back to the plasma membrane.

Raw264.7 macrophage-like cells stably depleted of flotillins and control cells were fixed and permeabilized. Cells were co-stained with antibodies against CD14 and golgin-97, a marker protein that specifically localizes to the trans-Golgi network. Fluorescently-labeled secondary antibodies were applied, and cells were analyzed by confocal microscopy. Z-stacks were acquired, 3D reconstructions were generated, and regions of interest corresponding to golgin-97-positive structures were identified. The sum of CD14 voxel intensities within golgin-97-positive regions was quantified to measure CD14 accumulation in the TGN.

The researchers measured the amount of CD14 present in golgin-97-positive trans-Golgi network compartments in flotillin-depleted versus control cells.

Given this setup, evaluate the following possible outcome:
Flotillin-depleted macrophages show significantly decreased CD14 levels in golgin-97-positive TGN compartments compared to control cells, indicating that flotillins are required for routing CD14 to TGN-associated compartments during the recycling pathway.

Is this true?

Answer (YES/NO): NO